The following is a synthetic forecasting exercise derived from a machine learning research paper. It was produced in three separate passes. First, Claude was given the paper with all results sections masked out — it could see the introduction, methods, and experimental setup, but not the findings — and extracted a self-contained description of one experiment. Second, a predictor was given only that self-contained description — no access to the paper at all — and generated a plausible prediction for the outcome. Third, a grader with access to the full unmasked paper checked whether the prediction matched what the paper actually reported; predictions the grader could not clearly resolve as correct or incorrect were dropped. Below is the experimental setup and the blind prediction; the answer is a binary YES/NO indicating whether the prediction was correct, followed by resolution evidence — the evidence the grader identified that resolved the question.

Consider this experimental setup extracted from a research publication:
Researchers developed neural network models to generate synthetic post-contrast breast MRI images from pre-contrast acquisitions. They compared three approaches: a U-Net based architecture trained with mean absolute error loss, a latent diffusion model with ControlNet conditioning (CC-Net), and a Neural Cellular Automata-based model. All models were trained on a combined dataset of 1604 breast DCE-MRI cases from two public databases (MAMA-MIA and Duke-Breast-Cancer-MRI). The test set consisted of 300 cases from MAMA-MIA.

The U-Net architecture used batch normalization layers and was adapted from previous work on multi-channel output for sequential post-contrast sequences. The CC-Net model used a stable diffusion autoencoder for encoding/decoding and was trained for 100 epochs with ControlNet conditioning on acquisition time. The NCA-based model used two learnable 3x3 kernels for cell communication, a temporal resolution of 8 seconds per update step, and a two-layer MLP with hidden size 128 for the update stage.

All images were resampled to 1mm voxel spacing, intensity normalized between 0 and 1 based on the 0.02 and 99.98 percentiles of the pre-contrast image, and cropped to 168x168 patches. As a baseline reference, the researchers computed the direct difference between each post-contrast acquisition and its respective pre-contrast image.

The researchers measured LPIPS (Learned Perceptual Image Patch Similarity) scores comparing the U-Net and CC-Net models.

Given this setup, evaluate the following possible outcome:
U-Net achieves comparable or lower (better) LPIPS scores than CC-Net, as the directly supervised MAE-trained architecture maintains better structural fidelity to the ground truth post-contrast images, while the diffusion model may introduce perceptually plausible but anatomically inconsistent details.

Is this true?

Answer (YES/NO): YES